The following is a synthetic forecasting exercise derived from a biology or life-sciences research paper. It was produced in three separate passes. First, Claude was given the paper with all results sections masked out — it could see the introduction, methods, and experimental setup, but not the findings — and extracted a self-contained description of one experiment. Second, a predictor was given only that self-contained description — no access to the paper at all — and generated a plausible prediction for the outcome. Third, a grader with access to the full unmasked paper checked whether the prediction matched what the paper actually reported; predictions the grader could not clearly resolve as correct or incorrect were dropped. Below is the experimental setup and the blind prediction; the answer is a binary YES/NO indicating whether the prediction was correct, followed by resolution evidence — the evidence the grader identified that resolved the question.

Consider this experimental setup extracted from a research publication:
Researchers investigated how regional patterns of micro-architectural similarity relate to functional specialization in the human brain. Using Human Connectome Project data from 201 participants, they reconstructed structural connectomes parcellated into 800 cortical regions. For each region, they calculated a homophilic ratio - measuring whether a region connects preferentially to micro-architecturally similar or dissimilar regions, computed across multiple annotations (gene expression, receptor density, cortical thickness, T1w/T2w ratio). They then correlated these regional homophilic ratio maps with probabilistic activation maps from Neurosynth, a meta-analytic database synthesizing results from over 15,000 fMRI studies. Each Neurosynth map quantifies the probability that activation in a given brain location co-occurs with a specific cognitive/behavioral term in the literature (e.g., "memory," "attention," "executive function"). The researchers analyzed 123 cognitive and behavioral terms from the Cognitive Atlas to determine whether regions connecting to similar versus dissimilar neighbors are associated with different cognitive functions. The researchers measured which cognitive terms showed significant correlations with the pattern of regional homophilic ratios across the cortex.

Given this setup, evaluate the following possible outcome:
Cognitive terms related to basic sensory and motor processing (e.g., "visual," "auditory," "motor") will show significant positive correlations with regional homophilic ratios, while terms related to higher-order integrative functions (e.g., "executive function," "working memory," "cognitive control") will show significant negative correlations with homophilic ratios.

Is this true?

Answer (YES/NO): NO